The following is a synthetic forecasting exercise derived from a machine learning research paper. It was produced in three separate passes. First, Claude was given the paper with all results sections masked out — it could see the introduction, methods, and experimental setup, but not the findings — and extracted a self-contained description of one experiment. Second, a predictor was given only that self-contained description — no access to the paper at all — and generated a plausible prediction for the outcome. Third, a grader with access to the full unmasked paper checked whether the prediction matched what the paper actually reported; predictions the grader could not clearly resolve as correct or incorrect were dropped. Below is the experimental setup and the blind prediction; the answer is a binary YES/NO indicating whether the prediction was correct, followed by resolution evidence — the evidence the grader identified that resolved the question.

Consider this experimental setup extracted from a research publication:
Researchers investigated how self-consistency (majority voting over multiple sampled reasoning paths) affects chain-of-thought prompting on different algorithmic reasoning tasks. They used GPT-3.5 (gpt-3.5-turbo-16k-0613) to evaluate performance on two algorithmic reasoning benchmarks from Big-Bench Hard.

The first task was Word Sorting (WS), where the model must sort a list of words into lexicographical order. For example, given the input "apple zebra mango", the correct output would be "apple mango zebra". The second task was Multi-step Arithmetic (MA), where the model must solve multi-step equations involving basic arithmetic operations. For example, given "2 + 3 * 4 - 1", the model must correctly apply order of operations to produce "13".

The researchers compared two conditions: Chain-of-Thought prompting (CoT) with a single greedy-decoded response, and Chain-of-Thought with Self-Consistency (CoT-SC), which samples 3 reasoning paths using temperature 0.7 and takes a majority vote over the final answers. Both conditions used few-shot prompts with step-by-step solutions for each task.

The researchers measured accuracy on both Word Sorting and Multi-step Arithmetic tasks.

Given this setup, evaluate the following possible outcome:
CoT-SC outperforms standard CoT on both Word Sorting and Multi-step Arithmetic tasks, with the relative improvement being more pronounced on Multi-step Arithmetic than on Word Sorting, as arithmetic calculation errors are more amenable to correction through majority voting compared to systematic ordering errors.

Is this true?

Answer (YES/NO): NO